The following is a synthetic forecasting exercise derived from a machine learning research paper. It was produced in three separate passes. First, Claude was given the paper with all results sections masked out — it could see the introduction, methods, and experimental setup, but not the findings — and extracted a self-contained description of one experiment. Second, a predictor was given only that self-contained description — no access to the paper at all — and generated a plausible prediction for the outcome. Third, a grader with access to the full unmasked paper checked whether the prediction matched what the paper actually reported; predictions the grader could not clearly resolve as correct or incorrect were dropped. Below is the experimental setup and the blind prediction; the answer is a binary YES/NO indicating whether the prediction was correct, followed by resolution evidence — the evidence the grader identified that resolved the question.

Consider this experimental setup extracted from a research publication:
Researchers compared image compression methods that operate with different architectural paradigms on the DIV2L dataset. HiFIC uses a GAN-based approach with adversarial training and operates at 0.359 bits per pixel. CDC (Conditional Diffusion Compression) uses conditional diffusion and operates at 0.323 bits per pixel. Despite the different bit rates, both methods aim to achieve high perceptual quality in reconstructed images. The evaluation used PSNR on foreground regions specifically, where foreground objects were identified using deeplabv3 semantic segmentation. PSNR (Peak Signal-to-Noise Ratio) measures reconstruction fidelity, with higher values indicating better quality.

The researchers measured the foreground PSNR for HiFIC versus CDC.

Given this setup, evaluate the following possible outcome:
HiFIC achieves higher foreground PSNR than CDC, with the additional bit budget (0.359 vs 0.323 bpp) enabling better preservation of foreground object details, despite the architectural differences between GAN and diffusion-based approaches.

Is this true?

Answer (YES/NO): YES